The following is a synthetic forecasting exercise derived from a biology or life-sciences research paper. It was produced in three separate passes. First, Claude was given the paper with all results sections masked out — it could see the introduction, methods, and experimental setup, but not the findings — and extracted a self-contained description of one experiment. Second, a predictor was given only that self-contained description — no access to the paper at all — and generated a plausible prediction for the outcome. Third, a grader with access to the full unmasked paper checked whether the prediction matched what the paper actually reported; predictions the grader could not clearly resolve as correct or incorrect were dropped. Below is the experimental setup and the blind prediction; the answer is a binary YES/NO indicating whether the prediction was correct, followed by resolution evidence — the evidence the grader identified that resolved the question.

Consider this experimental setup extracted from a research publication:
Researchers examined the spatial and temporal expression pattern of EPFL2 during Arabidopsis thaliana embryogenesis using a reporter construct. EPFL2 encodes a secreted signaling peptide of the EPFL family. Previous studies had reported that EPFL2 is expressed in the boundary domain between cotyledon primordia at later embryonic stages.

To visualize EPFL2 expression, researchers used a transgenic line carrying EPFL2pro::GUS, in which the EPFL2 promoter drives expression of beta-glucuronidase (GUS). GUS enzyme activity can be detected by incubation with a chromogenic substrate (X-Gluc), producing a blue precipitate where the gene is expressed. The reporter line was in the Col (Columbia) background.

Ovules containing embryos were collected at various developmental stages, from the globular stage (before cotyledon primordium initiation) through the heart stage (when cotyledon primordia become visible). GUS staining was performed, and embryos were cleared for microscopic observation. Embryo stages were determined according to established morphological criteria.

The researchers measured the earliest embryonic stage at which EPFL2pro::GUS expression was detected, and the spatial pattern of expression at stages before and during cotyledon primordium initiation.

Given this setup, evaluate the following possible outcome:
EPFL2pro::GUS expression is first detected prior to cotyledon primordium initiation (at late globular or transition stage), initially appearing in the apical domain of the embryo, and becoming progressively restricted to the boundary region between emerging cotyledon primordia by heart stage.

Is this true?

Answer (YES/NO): NO